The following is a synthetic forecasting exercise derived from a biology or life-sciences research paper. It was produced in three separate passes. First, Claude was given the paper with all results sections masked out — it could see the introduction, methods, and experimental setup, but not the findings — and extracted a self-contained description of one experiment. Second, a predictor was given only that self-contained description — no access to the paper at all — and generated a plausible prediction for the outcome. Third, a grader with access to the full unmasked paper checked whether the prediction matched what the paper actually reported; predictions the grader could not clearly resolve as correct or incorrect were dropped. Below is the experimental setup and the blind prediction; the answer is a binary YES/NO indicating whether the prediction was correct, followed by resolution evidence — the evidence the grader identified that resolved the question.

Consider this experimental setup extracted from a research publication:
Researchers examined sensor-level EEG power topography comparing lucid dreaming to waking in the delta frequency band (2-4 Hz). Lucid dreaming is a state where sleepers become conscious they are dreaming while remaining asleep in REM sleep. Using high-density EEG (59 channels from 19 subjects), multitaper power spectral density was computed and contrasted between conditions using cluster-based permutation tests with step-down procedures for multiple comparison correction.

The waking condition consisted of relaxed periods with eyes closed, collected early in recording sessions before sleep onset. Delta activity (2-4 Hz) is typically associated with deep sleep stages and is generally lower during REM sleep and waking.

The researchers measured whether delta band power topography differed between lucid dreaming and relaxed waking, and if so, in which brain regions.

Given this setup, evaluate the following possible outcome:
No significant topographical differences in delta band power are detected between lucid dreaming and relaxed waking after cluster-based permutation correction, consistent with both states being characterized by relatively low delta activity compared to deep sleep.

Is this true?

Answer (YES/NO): NO